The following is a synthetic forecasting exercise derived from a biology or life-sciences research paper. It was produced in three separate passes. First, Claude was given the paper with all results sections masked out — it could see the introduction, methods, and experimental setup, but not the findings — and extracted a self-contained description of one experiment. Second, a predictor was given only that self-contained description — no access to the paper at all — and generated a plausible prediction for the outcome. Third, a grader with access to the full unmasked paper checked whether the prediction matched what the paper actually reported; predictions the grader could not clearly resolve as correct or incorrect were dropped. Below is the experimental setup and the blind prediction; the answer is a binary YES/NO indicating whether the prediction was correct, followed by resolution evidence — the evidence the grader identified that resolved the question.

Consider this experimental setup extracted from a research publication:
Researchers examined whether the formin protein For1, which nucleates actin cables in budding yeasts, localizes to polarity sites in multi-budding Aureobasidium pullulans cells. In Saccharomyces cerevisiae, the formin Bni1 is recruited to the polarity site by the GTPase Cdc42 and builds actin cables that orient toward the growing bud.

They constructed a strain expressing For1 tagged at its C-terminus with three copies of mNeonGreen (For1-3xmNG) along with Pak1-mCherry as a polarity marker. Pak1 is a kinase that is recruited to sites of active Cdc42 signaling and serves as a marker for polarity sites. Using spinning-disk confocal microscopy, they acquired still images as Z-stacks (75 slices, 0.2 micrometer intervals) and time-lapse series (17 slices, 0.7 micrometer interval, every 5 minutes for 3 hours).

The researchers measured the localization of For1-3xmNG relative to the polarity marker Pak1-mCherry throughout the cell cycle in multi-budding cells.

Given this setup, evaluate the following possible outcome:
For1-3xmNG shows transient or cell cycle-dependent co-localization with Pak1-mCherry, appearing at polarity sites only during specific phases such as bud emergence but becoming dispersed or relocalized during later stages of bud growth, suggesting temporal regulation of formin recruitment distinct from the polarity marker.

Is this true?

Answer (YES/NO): NO